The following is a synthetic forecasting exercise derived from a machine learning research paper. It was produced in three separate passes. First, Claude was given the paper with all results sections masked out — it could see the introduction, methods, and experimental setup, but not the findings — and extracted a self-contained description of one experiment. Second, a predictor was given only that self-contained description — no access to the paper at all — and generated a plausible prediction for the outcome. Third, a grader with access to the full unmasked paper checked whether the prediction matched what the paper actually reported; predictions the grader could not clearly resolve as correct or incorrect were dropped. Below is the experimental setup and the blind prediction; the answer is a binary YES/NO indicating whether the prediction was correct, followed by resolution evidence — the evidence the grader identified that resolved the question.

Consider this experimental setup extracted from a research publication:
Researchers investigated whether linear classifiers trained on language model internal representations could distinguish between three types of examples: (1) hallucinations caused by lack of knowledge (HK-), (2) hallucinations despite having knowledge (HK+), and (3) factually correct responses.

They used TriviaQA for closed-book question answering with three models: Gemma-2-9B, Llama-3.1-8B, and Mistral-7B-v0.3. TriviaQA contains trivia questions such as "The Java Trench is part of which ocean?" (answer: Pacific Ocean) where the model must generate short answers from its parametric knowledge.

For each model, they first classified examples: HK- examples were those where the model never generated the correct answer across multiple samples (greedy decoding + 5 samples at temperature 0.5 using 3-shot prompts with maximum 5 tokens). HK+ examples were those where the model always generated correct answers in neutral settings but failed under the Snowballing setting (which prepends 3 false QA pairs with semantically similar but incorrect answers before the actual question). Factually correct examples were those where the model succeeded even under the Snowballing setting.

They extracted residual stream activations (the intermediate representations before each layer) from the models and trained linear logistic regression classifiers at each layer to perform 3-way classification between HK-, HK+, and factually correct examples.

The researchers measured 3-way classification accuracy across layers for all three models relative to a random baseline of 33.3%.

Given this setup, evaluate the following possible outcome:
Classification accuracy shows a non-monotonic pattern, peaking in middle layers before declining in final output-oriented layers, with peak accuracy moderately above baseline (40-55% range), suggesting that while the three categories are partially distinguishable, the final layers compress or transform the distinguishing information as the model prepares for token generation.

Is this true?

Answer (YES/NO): NO